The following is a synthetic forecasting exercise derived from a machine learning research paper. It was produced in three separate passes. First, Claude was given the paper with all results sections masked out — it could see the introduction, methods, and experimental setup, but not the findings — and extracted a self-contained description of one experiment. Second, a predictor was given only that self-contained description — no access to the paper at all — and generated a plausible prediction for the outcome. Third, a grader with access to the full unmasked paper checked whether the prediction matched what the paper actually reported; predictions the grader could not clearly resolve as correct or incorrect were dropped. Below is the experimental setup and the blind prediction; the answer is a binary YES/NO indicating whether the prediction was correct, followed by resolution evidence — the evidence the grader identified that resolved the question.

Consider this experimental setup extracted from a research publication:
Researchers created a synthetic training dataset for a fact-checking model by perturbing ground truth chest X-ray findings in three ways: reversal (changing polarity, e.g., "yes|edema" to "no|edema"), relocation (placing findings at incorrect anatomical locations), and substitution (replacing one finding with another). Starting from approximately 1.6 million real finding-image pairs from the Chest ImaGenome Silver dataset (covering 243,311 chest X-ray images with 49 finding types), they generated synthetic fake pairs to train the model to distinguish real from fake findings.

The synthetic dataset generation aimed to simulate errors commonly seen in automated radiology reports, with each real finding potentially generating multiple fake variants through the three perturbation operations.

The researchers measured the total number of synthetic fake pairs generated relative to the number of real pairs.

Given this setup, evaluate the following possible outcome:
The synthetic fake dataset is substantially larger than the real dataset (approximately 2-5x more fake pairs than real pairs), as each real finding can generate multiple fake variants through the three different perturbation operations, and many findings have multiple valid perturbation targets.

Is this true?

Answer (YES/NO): NO